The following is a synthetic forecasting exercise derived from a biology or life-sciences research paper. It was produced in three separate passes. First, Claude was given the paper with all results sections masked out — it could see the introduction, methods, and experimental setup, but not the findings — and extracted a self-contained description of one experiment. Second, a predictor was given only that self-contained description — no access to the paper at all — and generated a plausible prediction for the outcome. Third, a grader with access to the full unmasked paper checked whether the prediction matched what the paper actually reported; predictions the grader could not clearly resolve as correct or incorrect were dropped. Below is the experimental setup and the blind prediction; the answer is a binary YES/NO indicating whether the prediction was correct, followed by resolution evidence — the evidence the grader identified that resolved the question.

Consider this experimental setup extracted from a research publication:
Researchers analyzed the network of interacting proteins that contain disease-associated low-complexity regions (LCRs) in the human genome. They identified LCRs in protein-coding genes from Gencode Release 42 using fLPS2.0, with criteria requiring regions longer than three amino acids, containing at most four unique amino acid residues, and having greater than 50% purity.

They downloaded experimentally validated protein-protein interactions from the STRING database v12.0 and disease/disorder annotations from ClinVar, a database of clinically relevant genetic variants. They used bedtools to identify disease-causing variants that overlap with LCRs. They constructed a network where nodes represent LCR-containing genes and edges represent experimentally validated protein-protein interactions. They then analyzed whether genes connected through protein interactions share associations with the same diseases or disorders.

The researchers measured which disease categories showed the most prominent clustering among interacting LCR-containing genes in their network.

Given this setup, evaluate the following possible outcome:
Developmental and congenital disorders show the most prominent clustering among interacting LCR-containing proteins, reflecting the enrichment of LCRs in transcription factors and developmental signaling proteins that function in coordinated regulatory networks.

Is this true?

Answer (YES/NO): NO